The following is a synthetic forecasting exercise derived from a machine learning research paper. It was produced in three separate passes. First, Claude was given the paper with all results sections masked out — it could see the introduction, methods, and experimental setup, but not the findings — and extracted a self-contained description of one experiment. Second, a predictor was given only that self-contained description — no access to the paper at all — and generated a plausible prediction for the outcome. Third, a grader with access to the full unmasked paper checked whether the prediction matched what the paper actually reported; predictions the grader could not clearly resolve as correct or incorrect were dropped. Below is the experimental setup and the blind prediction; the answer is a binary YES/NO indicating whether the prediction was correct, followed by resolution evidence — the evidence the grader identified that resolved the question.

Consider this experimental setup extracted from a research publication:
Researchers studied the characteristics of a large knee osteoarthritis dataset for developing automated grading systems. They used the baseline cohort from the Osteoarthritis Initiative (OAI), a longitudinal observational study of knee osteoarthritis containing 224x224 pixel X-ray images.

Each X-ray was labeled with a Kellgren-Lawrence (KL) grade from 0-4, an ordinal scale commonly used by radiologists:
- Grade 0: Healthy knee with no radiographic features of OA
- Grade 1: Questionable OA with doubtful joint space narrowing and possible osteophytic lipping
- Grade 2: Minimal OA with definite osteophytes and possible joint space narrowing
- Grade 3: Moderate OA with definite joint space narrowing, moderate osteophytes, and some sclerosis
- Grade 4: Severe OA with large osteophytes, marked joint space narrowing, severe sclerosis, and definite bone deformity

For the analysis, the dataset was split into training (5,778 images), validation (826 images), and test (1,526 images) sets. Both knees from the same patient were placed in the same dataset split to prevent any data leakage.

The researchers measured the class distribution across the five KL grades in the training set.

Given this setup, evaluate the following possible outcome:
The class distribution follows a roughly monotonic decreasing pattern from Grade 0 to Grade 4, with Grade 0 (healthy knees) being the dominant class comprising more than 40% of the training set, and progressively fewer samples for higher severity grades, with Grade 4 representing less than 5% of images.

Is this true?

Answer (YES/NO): NO